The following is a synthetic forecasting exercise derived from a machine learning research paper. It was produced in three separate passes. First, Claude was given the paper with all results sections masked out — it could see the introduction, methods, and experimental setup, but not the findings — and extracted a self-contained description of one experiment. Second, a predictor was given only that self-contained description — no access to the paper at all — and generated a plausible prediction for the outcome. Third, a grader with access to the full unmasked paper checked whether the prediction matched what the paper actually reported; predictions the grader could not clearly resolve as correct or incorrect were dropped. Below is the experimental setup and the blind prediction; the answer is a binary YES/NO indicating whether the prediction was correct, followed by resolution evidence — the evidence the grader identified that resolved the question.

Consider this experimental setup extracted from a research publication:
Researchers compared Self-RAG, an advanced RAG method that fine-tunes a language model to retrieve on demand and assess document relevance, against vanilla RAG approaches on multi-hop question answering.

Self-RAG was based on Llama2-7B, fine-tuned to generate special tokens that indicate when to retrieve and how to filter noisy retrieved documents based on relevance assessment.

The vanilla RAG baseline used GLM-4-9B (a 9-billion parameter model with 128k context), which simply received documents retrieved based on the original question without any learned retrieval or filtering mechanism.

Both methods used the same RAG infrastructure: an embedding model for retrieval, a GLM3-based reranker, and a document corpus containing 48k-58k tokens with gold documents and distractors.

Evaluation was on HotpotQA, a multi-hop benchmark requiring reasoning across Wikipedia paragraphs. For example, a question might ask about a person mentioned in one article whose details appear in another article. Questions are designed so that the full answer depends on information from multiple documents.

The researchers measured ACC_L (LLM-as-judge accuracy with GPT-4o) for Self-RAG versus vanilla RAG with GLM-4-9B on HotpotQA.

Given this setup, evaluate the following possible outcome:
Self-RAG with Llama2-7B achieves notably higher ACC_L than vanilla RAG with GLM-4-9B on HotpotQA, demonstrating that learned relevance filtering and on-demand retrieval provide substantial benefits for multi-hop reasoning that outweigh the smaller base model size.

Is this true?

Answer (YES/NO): NO